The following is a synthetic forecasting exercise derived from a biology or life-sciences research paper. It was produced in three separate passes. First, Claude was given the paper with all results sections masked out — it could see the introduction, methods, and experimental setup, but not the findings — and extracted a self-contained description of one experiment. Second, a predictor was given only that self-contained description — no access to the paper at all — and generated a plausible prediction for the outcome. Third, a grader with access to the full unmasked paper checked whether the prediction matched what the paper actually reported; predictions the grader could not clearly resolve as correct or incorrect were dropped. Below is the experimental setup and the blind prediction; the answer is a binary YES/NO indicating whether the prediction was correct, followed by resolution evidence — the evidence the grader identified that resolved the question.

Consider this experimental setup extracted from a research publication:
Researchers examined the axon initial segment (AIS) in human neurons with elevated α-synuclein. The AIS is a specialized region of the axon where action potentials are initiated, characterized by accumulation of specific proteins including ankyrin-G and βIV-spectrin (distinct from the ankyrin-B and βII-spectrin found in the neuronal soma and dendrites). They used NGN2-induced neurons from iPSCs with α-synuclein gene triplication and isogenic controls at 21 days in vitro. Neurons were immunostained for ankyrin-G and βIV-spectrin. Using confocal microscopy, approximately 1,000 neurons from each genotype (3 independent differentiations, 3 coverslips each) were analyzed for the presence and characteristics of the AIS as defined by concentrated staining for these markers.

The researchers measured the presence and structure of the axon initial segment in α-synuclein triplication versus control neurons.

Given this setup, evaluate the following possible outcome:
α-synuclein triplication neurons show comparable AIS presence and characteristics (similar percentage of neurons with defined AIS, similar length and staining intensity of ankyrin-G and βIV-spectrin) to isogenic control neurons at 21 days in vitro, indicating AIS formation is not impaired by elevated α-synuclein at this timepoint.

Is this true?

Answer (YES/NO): NO